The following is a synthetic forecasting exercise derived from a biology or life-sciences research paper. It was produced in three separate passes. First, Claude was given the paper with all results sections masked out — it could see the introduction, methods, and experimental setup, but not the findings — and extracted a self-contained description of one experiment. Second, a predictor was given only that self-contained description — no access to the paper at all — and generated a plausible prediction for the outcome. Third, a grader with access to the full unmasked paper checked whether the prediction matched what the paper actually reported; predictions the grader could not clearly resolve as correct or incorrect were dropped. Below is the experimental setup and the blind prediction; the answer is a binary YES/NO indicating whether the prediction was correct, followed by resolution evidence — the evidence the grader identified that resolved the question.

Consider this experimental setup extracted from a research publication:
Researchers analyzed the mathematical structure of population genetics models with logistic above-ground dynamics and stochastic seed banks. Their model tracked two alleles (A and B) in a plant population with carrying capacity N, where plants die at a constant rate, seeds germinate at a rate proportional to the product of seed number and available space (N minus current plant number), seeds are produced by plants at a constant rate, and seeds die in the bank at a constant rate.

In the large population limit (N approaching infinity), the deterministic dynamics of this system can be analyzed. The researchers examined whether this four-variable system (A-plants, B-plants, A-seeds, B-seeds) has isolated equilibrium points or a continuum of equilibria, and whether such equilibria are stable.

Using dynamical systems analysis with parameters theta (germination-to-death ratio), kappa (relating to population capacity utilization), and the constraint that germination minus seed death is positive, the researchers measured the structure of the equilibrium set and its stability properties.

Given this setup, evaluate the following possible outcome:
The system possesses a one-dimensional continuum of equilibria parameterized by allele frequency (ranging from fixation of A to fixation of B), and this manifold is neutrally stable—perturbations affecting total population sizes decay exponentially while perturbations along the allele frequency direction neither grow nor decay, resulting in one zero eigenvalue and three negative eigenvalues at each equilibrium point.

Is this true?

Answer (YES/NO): YES